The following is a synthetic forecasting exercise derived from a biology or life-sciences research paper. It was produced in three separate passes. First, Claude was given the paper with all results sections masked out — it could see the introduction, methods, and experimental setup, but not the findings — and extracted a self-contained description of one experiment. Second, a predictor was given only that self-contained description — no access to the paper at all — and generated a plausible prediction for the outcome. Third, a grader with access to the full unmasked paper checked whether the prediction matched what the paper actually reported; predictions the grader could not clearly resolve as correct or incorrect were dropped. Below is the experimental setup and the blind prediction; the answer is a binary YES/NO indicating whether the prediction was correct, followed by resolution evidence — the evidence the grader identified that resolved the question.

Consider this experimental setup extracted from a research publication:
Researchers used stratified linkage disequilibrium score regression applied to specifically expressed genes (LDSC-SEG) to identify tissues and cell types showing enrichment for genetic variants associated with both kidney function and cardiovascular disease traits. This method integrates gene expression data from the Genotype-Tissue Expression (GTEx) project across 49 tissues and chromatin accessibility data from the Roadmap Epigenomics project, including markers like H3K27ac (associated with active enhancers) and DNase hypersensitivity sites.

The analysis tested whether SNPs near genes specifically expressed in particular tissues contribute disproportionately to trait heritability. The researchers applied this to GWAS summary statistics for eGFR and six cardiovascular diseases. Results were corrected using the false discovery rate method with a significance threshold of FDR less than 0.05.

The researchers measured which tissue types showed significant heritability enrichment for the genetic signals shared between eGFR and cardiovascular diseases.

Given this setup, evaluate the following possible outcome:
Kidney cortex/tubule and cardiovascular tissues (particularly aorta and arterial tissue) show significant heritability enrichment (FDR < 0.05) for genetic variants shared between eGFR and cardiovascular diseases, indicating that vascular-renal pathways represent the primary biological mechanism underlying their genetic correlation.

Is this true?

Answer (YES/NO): YES